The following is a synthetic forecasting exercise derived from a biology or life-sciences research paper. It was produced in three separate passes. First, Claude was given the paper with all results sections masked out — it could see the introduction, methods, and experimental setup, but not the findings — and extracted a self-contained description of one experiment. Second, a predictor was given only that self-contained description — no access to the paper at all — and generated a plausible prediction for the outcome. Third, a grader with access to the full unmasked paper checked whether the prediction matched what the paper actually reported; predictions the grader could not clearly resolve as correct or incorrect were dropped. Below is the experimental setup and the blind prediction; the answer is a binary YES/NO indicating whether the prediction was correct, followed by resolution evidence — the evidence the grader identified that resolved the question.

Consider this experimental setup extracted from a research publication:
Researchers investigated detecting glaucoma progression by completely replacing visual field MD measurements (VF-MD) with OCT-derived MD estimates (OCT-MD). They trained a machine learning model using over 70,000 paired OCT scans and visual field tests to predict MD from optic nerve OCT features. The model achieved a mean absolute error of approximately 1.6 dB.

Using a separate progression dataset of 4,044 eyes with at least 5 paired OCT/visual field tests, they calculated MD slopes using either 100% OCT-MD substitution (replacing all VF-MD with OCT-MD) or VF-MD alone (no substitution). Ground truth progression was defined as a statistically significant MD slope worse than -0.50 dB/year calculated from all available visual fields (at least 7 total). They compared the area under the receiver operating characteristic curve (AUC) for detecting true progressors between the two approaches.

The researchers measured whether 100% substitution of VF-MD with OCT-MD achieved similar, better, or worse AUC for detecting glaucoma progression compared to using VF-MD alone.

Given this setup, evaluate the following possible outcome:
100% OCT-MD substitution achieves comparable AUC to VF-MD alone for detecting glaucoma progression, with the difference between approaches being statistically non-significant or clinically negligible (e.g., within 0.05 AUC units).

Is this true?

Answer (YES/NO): NO